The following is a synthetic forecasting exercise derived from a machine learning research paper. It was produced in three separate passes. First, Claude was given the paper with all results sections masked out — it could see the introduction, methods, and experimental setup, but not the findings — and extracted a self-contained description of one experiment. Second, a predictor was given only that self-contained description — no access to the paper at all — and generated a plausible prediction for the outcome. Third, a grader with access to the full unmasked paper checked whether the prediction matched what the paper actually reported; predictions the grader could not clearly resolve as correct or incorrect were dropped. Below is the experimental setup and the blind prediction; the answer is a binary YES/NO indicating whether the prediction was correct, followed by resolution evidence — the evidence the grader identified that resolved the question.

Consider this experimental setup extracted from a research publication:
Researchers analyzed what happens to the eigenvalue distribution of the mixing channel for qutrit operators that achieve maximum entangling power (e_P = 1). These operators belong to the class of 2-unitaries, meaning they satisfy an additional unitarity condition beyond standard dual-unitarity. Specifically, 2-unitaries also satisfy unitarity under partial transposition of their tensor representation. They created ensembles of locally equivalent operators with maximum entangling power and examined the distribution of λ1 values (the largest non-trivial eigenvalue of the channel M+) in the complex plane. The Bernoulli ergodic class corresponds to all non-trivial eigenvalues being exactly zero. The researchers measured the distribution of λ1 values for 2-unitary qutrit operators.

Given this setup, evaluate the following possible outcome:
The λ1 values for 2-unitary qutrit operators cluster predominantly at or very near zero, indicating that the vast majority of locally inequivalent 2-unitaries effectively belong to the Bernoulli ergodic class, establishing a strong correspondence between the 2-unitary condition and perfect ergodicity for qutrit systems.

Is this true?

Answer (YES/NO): YES